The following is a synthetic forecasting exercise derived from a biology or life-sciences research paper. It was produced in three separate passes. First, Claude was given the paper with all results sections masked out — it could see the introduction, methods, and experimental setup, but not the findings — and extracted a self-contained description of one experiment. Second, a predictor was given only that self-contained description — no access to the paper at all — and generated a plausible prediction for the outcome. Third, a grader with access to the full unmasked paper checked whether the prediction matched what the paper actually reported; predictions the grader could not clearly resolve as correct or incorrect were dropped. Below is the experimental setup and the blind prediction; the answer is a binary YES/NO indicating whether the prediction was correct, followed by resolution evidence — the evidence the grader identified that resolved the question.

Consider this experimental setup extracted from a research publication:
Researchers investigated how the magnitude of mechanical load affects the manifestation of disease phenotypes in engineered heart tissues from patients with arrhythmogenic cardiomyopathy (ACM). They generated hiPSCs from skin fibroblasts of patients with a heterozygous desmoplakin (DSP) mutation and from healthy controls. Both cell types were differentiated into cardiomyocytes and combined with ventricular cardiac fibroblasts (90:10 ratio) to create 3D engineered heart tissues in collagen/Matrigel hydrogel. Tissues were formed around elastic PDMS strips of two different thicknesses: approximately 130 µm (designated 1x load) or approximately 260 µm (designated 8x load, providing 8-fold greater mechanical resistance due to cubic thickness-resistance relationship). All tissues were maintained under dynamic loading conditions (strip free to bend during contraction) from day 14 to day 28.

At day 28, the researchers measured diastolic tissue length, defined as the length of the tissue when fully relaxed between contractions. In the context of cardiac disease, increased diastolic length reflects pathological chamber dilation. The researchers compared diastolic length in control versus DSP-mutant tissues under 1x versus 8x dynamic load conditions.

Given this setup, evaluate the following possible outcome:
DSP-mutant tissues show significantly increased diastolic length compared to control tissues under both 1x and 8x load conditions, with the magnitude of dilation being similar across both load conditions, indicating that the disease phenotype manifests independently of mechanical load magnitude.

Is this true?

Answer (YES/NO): NO